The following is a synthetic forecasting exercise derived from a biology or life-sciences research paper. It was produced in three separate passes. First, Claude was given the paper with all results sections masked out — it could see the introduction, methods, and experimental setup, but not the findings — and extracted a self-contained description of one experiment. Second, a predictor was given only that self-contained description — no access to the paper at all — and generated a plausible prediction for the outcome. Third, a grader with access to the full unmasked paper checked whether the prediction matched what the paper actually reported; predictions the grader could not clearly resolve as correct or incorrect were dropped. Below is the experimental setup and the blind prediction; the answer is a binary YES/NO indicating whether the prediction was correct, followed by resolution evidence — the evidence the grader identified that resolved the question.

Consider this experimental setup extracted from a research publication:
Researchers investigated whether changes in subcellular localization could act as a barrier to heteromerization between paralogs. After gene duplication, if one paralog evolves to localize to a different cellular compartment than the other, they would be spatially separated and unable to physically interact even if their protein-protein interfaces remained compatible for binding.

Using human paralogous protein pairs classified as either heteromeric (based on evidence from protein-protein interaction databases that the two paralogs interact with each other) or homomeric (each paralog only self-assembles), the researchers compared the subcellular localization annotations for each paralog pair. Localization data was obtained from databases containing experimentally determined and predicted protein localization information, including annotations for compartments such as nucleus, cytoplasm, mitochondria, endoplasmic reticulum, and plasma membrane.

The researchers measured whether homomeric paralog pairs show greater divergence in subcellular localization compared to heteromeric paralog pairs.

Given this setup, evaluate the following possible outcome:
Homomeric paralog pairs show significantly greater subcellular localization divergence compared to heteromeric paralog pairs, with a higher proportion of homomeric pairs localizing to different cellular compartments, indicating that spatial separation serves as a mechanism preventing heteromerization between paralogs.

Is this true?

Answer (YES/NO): YES